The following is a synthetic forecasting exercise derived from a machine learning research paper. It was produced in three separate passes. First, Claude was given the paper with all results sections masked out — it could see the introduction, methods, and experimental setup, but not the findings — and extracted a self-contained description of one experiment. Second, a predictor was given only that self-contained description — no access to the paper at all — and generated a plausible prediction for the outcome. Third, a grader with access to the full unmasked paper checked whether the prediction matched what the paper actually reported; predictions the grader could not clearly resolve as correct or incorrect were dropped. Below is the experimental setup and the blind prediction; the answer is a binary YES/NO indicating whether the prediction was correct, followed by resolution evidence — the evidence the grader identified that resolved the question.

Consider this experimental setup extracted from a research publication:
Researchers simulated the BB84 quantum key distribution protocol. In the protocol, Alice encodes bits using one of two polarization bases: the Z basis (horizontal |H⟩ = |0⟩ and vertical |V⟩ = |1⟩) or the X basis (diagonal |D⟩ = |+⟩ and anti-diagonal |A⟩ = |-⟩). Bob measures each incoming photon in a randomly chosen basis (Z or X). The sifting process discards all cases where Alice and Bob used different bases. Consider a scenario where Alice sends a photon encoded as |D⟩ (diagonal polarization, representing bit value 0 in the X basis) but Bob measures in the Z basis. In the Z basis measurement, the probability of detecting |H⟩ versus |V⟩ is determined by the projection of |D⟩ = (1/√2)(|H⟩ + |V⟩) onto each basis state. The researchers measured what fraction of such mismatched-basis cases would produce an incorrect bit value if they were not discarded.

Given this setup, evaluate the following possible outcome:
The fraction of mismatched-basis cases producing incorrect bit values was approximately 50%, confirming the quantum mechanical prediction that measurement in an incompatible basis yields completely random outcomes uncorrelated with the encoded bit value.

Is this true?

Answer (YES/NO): YES